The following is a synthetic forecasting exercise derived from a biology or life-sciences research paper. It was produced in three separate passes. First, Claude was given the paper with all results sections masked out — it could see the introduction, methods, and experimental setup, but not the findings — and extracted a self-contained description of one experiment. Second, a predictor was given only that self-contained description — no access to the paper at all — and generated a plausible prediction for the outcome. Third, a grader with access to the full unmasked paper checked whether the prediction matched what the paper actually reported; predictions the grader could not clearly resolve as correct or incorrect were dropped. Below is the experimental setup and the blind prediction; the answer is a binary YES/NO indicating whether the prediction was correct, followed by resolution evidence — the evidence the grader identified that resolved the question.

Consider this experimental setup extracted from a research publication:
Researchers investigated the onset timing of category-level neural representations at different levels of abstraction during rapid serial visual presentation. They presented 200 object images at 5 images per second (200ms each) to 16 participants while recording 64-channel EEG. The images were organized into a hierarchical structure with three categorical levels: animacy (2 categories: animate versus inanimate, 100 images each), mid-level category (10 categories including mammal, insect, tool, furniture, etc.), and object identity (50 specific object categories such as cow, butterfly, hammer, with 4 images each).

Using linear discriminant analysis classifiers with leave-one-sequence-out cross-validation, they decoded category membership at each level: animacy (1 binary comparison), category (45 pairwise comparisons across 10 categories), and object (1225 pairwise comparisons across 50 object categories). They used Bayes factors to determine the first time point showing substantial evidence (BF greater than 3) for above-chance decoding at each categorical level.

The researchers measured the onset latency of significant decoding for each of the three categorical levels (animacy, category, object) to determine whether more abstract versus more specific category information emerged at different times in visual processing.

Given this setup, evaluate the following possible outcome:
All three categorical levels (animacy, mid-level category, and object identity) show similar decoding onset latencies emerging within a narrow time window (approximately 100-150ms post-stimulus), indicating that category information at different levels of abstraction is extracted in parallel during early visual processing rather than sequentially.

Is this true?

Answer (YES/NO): YES